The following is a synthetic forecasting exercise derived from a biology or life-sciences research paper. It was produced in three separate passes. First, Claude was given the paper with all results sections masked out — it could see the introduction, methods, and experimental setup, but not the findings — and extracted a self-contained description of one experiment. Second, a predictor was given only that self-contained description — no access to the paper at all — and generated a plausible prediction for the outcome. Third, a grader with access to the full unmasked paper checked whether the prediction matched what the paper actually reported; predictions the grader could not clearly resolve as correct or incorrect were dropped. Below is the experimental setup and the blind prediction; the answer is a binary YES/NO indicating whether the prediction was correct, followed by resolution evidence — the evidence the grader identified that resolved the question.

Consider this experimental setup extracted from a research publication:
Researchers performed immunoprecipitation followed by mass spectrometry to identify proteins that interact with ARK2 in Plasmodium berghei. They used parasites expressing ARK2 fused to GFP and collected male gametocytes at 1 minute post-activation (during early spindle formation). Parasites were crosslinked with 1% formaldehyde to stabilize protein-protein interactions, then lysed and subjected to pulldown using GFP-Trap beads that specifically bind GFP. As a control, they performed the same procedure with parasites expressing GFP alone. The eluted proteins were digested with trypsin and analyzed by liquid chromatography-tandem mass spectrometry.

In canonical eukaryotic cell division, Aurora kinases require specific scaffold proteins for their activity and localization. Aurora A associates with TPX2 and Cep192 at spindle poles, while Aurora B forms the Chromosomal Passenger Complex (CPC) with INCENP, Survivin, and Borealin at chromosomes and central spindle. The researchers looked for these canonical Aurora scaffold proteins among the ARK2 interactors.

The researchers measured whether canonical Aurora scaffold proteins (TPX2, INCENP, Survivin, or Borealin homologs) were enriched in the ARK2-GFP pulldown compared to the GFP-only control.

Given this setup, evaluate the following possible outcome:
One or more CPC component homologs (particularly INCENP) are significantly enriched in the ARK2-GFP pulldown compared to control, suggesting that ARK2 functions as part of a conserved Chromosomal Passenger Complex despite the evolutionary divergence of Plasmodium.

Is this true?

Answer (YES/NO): NO